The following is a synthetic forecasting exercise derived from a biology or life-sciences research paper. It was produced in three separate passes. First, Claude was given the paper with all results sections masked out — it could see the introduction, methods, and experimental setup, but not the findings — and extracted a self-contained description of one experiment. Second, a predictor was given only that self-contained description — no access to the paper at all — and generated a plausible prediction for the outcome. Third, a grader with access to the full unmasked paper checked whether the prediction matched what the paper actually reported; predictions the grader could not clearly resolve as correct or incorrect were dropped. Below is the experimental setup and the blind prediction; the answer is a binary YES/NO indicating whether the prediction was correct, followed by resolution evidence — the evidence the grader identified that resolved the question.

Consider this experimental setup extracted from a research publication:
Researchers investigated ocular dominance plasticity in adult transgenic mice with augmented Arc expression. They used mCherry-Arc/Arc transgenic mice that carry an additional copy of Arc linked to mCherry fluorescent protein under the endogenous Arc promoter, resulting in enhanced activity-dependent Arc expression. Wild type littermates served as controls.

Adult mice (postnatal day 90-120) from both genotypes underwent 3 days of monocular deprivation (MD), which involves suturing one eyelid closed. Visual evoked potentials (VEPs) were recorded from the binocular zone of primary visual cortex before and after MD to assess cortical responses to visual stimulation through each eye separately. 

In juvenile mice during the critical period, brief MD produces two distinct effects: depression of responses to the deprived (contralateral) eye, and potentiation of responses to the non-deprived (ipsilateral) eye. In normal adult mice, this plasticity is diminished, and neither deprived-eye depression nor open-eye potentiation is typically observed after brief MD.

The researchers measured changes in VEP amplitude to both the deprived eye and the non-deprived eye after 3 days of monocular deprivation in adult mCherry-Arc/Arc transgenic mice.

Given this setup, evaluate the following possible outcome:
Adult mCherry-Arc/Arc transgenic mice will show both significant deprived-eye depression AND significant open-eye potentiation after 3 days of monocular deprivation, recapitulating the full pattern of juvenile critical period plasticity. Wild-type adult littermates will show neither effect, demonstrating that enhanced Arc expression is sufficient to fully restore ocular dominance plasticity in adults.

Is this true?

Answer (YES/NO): NO